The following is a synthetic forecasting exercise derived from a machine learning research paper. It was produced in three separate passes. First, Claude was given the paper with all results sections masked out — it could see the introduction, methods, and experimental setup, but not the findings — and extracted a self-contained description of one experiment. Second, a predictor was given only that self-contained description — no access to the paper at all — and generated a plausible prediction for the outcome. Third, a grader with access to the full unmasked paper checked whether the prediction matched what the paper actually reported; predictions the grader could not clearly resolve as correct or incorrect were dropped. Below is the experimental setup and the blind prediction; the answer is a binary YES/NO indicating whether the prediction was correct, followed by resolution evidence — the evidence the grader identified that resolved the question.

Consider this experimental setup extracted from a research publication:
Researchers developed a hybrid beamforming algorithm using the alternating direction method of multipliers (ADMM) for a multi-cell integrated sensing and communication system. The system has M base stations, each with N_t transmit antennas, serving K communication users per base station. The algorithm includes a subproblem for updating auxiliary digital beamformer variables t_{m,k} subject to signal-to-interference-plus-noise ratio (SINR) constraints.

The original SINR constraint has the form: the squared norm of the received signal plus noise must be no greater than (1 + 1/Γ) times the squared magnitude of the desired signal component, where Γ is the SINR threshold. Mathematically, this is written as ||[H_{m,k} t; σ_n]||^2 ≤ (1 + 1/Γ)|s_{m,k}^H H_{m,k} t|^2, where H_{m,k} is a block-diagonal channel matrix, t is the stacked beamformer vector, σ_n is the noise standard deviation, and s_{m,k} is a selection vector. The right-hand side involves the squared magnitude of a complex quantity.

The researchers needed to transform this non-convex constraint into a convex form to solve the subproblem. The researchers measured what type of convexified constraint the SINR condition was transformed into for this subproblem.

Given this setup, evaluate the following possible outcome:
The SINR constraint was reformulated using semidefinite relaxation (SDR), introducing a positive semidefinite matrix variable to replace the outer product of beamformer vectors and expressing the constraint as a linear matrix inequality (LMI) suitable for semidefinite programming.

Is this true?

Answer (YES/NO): NO